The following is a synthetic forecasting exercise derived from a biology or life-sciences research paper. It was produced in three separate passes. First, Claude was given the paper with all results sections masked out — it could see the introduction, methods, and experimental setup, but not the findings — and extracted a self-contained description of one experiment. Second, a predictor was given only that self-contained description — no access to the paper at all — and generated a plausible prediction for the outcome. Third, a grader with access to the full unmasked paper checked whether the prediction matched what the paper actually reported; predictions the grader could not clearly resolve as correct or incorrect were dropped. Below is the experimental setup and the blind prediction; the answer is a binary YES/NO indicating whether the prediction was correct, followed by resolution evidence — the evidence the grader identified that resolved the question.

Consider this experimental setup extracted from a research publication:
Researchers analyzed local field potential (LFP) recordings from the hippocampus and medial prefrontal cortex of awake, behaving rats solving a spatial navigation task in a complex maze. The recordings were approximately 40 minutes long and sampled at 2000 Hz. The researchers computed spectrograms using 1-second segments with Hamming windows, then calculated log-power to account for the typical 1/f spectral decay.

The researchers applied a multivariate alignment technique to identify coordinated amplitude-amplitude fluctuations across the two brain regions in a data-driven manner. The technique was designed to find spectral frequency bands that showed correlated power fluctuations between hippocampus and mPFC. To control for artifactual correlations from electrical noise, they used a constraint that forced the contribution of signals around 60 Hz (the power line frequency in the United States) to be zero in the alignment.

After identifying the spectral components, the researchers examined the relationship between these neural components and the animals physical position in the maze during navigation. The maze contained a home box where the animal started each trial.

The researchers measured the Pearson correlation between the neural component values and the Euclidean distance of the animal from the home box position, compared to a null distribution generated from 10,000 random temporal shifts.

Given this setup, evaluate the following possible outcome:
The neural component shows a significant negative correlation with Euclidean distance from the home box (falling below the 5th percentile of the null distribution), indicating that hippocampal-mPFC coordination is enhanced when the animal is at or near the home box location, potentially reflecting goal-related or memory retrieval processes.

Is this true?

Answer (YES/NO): NO